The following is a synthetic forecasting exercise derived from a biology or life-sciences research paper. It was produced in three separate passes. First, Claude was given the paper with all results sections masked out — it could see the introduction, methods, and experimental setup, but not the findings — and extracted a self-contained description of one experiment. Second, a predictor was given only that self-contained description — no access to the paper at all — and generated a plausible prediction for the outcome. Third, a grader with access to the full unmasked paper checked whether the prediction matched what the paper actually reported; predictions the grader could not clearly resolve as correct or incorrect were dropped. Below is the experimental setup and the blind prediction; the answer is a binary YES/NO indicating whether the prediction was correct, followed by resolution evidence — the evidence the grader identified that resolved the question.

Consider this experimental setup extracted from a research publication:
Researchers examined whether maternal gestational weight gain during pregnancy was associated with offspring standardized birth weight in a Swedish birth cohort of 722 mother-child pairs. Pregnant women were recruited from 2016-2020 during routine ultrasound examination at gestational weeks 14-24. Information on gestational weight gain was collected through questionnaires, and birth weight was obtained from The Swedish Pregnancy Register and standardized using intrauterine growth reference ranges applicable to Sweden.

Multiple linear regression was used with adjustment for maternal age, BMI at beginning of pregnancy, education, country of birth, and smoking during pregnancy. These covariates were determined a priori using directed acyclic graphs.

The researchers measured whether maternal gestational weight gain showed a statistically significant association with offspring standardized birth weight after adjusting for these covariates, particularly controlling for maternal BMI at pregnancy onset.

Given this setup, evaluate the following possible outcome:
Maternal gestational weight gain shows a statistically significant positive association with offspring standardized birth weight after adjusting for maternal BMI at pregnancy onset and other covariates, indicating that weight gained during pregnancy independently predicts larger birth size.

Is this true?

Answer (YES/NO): YES